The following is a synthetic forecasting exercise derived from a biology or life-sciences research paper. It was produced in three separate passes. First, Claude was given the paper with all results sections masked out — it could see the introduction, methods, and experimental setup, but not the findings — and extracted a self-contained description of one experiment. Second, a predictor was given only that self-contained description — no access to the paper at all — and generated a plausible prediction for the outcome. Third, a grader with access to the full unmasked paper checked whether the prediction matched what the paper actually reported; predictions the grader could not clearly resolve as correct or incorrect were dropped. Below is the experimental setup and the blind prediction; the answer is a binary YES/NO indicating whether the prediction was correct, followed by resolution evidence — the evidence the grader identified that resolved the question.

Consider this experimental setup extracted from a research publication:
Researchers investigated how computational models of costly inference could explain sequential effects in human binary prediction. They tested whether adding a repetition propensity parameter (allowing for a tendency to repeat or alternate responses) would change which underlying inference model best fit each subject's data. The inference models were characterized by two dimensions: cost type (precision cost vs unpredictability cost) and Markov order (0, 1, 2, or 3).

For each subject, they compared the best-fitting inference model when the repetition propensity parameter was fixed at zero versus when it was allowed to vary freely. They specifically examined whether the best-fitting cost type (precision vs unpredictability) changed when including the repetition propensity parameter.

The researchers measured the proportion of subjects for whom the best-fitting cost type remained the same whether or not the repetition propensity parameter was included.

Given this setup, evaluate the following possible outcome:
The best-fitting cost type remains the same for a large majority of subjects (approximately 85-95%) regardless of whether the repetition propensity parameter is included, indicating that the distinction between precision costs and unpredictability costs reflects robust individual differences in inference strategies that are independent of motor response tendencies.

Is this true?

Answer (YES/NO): NO